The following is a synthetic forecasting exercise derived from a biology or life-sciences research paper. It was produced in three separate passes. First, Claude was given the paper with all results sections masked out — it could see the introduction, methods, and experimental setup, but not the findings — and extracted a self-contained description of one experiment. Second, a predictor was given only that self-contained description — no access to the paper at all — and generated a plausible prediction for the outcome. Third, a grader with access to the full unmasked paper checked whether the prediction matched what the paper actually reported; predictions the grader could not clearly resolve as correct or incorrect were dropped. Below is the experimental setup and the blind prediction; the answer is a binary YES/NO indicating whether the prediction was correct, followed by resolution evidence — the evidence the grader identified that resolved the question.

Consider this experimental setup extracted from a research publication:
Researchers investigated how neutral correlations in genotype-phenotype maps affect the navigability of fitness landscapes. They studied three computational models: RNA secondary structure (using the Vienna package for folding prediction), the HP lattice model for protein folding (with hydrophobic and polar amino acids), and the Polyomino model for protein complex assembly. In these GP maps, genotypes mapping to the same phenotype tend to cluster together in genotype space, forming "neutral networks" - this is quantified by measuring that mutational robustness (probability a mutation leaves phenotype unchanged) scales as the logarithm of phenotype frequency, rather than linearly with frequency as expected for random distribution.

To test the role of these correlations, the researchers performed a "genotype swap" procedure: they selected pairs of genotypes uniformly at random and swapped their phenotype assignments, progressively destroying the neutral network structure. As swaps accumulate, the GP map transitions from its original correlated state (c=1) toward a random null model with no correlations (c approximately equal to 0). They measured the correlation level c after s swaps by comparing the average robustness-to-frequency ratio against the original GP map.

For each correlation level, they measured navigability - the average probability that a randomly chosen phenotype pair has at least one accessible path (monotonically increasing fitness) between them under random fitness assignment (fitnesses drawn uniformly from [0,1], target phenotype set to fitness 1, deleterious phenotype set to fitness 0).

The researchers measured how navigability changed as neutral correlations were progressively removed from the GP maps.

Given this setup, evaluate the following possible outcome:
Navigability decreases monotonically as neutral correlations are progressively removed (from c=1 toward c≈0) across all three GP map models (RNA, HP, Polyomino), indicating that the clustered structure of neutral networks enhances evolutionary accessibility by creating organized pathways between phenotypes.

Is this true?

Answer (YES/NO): NO